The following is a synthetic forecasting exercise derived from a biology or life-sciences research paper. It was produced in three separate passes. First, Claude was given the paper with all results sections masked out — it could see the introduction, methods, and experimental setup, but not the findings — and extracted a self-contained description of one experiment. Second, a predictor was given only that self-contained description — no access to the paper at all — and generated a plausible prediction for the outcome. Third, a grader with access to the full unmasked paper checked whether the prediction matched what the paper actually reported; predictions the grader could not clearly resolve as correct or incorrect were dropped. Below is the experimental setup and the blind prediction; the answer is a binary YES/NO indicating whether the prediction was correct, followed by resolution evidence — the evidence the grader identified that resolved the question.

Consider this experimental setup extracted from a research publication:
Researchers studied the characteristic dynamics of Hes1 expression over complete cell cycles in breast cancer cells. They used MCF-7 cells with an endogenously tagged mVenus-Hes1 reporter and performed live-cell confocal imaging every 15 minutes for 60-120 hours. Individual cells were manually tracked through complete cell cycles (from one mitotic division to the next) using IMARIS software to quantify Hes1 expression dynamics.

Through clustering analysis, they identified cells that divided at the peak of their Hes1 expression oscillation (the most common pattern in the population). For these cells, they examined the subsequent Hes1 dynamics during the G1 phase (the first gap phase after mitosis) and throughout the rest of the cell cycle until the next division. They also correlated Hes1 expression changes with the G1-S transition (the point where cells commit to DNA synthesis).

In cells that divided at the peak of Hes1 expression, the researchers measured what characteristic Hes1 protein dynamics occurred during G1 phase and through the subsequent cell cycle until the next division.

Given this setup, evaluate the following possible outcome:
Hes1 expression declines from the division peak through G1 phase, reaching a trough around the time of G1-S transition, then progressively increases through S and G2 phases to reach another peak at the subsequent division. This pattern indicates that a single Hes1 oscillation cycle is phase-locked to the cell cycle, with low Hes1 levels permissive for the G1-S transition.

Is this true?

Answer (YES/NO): YES